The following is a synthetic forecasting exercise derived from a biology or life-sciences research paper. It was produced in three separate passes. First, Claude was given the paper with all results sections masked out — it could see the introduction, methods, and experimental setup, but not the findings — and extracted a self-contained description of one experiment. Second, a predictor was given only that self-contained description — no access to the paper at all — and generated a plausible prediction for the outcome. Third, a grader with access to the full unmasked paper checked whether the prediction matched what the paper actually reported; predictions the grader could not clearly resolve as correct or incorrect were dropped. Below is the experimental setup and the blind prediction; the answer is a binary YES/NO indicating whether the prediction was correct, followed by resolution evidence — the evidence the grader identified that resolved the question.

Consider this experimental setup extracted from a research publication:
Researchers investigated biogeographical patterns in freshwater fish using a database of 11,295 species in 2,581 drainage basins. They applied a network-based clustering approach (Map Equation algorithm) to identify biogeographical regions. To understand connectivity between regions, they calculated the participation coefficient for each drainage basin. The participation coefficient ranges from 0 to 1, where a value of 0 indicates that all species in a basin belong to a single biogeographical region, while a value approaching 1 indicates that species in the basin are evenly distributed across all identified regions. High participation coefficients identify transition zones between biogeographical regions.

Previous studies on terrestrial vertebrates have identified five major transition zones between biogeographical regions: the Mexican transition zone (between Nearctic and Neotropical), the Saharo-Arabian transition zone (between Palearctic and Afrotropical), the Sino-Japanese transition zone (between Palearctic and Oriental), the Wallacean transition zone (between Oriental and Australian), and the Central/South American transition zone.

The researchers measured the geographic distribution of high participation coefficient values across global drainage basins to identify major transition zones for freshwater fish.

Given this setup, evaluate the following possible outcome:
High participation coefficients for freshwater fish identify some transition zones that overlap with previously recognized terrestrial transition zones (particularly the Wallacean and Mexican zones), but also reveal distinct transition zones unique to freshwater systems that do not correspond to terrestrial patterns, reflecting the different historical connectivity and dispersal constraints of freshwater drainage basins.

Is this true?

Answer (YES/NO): NO